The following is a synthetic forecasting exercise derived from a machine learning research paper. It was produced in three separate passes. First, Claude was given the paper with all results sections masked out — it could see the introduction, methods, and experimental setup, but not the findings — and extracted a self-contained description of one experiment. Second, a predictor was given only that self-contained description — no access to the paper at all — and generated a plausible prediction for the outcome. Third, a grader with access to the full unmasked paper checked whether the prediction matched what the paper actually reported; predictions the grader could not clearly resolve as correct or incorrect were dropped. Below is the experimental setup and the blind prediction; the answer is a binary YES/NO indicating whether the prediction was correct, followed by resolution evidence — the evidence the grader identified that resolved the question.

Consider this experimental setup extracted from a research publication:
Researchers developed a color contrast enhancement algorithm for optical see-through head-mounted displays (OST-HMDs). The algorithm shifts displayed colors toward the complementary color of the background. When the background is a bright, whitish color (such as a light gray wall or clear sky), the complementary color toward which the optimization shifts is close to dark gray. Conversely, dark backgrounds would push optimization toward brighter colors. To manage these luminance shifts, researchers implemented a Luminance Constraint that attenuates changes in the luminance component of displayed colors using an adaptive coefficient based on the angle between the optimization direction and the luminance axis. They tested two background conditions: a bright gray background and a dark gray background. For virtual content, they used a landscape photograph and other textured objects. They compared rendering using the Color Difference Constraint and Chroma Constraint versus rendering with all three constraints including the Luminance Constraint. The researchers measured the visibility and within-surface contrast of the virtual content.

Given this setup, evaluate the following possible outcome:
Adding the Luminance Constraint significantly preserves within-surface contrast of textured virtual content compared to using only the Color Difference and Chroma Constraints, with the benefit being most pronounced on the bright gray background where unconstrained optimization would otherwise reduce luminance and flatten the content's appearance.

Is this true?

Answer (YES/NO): NO